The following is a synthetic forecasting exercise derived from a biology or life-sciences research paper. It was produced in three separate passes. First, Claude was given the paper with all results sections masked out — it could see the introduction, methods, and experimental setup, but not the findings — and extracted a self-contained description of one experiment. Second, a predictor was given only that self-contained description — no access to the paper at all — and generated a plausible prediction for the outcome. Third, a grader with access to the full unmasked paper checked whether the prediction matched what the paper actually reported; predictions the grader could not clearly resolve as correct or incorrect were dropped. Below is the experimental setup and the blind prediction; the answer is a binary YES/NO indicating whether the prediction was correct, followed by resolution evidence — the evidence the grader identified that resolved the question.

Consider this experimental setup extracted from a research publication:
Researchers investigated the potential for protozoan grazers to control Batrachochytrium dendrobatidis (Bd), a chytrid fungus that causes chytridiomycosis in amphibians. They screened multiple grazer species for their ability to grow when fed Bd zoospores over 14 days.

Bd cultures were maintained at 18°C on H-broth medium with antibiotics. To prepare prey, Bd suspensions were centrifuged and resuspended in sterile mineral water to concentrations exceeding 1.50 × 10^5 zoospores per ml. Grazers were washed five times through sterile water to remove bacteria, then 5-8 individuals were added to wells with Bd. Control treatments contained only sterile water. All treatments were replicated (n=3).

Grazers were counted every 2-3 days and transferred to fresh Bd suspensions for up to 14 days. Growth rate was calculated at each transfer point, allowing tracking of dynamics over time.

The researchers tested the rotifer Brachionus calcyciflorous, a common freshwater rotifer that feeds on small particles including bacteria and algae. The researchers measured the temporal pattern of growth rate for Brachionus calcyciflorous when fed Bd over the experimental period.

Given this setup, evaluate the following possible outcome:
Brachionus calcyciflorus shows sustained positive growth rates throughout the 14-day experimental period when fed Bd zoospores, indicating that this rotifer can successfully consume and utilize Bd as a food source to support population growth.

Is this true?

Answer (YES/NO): NO